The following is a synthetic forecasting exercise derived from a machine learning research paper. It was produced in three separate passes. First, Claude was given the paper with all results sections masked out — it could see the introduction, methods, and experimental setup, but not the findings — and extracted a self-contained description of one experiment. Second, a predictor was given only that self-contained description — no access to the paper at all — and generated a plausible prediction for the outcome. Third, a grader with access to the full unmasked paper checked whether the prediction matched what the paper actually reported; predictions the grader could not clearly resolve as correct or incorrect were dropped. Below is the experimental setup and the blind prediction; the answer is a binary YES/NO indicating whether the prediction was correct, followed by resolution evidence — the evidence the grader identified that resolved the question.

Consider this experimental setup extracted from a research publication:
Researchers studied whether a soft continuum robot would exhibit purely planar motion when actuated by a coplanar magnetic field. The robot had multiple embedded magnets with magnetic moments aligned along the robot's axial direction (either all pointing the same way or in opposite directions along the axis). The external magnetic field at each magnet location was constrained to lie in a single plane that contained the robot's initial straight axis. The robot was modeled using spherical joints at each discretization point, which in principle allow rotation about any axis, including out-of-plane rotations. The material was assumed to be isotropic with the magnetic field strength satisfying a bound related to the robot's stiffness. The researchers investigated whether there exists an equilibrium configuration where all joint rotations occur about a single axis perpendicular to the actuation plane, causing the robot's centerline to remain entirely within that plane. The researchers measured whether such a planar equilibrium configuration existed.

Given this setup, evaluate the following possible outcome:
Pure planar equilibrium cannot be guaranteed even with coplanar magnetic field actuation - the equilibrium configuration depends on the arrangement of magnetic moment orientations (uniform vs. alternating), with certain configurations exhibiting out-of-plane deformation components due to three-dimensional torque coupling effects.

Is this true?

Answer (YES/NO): NO